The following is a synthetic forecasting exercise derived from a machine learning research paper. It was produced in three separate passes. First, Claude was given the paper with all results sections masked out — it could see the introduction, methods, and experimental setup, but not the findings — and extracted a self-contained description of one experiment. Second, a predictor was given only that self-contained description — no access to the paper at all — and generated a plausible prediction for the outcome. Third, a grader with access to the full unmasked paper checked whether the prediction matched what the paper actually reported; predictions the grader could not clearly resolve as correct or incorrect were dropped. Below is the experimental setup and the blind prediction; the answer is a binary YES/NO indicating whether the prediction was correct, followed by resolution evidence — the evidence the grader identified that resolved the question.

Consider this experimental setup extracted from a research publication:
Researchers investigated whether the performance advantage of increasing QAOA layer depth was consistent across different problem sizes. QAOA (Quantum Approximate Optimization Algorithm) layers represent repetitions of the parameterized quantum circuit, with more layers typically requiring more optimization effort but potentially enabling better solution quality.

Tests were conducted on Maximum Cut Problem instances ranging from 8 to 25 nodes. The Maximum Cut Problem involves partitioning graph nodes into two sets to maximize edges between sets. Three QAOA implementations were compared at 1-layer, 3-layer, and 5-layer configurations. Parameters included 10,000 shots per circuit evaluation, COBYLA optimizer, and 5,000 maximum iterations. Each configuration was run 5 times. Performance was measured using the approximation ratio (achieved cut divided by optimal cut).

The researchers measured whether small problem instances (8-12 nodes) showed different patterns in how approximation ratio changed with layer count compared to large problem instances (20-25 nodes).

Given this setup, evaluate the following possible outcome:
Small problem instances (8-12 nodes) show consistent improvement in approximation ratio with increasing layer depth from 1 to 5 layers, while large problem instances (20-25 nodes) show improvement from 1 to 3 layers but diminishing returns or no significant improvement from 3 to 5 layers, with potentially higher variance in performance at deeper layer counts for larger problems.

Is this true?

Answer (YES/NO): NO